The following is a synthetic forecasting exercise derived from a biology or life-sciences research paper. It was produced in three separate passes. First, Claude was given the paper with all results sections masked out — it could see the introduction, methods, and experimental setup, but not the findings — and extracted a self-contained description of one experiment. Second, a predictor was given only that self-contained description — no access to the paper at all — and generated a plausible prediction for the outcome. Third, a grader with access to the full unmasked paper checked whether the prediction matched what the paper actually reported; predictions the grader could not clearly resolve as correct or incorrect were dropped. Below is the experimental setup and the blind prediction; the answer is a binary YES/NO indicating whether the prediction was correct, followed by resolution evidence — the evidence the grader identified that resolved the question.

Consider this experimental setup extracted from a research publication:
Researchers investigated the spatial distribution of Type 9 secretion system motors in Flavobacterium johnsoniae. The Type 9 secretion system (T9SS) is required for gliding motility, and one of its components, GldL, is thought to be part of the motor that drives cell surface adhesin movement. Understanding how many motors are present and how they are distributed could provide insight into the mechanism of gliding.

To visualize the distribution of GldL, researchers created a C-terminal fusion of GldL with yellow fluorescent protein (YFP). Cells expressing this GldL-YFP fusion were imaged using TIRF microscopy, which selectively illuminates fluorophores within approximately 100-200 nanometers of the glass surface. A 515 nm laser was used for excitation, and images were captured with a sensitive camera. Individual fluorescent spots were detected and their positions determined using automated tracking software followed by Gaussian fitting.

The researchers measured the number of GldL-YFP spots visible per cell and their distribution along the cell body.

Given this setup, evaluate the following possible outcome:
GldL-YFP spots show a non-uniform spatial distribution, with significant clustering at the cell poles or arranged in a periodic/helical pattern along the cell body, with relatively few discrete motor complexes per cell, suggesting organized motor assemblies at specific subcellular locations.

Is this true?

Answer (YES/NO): NO